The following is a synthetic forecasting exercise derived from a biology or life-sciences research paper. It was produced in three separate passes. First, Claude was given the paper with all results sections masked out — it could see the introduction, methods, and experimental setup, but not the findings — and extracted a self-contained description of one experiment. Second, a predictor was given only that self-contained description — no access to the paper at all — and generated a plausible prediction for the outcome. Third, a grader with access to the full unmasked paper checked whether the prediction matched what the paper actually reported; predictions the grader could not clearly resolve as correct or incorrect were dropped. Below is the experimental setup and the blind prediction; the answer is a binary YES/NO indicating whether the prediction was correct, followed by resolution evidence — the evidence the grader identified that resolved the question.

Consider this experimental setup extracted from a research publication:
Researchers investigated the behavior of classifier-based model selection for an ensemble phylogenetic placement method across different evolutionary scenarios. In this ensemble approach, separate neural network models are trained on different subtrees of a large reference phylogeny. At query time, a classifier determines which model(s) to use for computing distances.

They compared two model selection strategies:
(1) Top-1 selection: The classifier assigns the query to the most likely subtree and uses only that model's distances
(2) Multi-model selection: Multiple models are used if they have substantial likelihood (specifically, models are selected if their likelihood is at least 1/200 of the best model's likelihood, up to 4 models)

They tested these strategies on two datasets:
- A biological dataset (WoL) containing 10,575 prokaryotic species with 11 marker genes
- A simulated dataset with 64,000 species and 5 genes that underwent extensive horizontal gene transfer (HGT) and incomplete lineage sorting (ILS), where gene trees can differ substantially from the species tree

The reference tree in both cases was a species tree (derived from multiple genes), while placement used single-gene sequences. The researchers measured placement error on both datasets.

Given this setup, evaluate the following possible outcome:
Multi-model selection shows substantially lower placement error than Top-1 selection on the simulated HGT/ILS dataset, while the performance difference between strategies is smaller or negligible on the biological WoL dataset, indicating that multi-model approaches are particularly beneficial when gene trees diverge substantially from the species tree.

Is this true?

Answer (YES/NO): YES